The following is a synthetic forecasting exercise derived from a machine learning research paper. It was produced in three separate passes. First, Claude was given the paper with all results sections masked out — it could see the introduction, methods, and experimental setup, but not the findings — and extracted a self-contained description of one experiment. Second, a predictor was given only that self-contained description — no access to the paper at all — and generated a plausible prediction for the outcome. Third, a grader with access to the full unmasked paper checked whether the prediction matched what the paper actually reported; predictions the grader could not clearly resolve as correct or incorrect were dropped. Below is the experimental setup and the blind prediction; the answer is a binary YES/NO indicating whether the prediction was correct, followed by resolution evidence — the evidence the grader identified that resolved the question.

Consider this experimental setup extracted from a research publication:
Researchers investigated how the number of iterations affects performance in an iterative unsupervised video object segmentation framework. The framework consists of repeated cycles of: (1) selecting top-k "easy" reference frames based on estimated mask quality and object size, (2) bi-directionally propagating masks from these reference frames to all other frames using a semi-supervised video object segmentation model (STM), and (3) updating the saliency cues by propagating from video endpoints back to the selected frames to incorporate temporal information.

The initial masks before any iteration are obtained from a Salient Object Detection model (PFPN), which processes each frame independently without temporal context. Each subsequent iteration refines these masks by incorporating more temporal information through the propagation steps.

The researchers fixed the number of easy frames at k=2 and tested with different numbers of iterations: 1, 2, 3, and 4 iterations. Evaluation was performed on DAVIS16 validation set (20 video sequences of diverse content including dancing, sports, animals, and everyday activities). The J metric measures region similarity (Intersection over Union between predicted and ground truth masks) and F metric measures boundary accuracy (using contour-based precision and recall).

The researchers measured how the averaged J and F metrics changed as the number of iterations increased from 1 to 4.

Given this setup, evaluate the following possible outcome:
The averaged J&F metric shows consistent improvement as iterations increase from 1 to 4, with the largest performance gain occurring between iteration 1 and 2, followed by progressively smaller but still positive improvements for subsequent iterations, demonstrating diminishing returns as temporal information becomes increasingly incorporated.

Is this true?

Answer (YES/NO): YES